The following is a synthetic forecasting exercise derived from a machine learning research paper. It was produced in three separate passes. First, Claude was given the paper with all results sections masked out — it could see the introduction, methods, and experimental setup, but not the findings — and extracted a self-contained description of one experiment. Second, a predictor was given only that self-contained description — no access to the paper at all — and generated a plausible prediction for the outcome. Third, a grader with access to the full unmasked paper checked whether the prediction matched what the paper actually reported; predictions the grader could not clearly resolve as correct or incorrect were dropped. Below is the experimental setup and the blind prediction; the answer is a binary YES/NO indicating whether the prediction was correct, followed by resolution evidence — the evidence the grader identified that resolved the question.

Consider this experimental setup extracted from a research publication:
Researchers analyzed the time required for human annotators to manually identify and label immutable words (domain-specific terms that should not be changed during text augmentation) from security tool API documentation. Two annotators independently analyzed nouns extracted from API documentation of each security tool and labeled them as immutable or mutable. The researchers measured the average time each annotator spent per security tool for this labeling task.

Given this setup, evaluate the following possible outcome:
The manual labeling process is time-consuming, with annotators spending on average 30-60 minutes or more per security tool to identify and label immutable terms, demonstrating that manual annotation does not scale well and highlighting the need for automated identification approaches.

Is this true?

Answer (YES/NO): NO